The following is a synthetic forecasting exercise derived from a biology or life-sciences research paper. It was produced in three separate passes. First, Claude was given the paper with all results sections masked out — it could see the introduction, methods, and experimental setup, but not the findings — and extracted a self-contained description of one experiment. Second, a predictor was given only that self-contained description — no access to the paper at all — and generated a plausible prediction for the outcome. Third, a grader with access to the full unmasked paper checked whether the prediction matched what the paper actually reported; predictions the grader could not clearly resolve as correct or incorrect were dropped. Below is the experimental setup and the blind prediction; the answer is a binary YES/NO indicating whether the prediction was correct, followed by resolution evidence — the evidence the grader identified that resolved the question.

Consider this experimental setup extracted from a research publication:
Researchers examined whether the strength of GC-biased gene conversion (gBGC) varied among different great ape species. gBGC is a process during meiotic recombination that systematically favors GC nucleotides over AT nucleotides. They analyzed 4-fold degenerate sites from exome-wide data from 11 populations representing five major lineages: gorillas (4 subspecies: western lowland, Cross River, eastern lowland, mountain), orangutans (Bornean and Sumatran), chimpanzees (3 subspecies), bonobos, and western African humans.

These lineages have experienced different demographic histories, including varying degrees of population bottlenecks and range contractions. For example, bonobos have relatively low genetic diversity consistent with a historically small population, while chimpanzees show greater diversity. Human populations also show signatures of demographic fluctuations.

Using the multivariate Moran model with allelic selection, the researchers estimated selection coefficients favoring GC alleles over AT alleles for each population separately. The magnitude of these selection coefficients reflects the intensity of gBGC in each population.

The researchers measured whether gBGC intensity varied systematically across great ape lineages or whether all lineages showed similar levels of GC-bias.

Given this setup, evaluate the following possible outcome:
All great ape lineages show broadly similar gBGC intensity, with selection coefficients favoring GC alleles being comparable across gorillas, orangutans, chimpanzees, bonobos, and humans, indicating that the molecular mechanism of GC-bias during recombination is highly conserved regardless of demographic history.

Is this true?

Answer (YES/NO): NO